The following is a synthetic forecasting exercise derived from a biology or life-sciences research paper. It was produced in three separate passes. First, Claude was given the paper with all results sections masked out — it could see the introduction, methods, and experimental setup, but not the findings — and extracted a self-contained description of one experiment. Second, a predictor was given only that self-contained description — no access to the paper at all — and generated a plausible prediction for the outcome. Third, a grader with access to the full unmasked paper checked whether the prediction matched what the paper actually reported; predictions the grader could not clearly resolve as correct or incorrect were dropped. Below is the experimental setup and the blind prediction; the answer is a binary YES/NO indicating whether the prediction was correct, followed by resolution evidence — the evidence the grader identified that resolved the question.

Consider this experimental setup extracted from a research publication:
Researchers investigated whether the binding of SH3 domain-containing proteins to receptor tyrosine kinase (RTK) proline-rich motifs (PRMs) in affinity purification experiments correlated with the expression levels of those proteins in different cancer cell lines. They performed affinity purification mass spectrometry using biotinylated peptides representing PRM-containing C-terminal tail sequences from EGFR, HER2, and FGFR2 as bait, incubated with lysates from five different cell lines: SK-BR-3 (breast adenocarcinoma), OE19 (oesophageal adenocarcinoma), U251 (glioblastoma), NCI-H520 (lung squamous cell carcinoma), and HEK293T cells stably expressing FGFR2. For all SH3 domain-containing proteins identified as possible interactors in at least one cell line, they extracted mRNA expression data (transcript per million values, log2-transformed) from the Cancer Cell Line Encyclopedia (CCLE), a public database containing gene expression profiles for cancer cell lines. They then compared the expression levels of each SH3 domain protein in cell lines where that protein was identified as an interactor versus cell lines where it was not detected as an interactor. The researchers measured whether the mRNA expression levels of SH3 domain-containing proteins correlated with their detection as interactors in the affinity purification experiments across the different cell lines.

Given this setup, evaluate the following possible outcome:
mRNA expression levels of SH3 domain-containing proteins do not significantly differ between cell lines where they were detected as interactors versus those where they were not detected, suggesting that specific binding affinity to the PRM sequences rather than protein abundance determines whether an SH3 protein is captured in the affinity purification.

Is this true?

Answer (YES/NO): NO